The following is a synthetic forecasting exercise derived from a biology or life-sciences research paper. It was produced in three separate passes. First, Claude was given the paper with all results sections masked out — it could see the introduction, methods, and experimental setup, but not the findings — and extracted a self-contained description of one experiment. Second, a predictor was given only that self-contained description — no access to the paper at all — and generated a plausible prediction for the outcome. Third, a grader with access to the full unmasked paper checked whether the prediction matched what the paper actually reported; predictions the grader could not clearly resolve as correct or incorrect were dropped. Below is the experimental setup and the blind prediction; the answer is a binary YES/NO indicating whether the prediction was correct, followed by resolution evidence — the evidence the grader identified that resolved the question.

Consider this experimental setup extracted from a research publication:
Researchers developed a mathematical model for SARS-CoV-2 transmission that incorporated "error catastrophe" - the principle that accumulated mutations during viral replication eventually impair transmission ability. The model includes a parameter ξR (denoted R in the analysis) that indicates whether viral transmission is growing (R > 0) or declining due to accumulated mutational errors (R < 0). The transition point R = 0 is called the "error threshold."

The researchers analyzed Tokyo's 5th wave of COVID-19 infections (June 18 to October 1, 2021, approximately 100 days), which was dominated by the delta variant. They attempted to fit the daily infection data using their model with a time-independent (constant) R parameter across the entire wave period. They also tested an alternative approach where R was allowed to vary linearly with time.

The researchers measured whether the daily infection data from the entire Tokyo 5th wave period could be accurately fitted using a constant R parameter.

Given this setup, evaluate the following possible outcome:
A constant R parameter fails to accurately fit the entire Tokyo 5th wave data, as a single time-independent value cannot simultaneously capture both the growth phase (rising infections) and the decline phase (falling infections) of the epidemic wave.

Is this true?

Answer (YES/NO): YES